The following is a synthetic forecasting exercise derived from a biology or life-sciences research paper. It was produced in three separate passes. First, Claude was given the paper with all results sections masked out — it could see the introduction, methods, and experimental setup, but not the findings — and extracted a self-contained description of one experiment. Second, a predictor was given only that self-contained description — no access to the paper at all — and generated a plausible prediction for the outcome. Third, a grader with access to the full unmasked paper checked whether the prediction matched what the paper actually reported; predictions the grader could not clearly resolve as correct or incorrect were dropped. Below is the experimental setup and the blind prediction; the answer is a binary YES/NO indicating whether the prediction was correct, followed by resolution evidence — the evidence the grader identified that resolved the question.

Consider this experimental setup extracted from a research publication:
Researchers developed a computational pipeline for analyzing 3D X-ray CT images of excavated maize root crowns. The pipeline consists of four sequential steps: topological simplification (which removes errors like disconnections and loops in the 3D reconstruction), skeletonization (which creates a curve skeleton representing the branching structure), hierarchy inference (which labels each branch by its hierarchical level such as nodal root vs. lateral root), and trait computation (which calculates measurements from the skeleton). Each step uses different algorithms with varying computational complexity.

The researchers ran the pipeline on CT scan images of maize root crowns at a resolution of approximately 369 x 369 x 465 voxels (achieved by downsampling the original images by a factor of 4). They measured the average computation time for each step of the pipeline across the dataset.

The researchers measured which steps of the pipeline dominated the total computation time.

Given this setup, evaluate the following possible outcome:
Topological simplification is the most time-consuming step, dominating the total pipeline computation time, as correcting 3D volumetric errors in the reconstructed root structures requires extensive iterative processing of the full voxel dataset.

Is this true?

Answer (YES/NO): NO